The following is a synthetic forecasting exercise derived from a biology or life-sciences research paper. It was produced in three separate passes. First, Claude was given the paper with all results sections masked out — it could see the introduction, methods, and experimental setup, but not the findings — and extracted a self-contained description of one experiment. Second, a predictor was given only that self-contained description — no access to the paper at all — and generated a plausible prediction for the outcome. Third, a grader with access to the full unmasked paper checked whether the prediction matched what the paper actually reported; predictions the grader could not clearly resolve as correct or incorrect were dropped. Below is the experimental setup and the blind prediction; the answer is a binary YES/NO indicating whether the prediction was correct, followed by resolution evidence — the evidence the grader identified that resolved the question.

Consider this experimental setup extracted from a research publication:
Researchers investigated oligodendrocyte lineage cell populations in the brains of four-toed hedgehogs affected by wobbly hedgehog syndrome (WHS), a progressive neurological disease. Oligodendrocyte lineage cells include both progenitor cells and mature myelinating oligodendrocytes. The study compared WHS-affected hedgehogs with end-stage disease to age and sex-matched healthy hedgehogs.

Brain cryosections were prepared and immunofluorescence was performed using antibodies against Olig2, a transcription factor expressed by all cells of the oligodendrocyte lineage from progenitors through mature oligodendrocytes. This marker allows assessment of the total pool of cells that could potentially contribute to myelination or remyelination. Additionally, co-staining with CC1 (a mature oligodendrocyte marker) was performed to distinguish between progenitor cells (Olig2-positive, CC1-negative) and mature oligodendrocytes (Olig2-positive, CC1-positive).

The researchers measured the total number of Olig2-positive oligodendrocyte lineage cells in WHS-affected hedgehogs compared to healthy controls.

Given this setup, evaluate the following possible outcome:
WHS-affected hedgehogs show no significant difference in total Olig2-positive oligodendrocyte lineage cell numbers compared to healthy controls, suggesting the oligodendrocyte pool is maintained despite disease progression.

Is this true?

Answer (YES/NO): YES